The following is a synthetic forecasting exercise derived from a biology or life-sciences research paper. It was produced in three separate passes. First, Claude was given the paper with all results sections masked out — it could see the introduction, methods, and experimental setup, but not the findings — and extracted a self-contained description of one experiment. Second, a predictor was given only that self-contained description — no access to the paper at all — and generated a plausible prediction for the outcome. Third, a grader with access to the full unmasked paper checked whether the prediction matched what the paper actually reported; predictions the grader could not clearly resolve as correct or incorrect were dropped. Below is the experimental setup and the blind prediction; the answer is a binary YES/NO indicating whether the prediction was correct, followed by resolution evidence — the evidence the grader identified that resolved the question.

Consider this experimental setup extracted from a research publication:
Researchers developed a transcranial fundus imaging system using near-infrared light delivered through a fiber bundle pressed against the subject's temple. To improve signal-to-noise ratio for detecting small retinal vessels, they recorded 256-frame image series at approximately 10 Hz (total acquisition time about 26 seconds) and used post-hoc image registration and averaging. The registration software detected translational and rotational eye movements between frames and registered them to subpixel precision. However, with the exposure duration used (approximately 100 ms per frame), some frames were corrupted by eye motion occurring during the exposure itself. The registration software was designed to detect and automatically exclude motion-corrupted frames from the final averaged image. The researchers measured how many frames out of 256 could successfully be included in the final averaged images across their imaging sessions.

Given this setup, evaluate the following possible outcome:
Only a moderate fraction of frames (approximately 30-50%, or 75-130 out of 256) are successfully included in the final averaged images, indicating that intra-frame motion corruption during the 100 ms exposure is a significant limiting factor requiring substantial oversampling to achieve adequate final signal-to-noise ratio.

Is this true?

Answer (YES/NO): NO